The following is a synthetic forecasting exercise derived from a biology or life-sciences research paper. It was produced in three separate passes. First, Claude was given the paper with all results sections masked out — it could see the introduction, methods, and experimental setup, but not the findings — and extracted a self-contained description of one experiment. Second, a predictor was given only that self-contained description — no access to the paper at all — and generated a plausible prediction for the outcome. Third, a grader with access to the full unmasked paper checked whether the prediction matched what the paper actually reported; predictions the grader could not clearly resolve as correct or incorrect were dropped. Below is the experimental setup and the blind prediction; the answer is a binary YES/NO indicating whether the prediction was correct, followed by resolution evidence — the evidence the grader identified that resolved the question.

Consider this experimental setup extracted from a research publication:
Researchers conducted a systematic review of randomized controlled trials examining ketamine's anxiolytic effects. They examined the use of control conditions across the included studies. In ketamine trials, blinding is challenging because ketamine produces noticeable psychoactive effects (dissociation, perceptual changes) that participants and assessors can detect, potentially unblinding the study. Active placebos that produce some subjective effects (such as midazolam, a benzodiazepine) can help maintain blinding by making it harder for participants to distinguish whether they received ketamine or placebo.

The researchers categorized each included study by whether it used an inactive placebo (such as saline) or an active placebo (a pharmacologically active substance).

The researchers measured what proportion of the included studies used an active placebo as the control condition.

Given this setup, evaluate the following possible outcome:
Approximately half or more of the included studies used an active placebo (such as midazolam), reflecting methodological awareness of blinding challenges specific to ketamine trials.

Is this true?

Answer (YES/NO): NO